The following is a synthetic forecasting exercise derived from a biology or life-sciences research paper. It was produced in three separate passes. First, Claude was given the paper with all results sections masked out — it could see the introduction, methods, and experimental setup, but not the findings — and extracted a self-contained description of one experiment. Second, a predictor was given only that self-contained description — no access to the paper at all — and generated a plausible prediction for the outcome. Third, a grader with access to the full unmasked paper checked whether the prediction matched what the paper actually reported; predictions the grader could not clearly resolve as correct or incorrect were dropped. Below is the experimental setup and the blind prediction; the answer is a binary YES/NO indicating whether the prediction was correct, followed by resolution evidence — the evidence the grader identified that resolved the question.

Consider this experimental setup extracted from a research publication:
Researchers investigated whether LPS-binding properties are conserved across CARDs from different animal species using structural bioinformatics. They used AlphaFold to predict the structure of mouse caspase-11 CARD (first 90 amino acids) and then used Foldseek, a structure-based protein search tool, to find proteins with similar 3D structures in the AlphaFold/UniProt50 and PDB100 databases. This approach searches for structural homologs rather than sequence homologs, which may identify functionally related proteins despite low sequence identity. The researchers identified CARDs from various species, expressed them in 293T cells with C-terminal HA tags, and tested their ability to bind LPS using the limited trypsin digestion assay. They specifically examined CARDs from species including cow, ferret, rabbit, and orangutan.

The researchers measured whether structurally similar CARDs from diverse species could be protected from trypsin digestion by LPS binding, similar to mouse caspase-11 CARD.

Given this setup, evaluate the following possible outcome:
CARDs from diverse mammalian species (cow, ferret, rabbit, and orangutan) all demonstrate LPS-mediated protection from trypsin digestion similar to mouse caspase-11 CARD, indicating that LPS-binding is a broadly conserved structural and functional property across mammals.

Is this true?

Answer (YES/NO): NO